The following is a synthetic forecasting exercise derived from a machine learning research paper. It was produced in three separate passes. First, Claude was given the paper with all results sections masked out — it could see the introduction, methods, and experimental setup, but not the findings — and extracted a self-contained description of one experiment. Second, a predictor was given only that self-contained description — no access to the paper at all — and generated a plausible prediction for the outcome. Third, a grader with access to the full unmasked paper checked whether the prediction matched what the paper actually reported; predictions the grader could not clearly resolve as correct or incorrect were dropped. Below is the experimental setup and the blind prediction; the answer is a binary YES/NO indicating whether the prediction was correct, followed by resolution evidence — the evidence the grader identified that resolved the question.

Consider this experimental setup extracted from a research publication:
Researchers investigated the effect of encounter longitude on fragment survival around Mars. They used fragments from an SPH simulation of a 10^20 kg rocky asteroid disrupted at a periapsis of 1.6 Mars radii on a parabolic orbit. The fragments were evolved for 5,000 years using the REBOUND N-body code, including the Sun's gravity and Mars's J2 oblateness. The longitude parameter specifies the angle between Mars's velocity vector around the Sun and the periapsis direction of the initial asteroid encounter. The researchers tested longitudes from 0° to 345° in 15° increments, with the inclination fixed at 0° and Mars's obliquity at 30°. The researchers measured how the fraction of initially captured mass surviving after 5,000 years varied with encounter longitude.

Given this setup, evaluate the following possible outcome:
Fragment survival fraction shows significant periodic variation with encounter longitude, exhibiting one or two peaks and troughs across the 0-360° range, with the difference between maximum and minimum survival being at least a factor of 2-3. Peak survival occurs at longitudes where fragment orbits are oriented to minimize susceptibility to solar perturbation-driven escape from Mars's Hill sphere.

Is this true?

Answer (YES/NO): NO